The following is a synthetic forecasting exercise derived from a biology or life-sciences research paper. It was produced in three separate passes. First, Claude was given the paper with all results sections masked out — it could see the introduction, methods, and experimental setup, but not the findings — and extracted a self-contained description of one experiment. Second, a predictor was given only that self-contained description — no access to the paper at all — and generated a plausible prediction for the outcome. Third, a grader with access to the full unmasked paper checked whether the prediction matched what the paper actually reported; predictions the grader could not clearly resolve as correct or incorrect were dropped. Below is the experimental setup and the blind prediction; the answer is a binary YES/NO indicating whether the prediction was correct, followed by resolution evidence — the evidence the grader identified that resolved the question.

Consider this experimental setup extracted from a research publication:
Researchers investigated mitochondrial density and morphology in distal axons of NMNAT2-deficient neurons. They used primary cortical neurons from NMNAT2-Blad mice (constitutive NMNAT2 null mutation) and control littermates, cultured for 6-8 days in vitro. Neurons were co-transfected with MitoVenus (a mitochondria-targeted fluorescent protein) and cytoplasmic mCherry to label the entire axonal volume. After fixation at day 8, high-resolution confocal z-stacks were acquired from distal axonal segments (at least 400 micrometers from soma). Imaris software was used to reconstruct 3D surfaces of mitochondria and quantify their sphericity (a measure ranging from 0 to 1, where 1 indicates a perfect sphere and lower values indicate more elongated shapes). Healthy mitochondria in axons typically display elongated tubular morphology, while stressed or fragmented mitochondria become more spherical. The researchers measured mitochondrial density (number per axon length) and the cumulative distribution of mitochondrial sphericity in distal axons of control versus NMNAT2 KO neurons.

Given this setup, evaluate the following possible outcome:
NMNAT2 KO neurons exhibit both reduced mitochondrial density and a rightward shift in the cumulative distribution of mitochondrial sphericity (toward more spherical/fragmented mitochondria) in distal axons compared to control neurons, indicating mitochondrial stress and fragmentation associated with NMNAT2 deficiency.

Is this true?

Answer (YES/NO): NO